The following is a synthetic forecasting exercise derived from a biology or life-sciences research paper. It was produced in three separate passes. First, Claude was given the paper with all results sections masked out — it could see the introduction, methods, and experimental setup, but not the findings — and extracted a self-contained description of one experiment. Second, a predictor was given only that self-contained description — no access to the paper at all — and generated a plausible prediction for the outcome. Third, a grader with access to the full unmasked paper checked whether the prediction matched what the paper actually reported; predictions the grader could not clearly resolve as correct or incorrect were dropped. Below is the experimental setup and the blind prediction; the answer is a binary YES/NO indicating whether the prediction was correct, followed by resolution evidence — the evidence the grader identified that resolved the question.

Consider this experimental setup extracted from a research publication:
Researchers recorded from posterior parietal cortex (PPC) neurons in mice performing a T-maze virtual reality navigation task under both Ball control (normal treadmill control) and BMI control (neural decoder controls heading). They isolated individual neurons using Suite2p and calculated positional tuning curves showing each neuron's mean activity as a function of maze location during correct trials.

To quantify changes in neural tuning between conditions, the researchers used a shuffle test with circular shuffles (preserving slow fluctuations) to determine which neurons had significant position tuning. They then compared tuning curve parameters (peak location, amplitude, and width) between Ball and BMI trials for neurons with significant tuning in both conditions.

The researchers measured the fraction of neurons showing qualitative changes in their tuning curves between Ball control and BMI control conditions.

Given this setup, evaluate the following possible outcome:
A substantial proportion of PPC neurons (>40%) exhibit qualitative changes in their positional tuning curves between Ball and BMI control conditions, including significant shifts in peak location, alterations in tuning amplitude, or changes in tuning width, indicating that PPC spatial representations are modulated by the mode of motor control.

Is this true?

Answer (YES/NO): NO